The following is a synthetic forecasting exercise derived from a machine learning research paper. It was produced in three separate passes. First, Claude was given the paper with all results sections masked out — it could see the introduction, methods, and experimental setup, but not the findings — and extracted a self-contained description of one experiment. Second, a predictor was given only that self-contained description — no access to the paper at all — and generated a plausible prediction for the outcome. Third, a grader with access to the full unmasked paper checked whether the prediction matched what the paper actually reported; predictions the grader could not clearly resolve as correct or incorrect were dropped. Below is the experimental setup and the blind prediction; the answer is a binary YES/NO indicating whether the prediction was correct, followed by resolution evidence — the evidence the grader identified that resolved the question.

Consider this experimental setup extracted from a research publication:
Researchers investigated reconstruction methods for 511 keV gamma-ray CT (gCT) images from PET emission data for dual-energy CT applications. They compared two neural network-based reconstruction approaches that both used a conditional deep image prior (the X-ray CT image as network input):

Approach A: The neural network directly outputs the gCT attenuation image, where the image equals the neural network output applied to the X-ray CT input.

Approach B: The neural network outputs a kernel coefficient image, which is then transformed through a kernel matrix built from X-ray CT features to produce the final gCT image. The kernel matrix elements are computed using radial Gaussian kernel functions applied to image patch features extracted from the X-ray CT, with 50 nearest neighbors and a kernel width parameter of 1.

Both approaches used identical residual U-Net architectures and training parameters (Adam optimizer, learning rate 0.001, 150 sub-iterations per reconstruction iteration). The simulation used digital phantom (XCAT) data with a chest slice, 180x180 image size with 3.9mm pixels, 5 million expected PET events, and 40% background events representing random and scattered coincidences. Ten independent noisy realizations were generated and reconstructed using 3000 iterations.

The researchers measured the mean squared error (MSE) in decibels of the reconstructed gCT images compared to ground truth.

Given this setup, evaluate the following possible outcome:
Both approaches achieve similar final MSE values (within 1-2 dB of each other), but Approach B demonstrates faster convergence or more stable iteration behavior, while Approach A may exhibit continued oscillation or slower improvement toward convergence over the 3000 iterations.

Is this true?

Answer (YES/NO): NO